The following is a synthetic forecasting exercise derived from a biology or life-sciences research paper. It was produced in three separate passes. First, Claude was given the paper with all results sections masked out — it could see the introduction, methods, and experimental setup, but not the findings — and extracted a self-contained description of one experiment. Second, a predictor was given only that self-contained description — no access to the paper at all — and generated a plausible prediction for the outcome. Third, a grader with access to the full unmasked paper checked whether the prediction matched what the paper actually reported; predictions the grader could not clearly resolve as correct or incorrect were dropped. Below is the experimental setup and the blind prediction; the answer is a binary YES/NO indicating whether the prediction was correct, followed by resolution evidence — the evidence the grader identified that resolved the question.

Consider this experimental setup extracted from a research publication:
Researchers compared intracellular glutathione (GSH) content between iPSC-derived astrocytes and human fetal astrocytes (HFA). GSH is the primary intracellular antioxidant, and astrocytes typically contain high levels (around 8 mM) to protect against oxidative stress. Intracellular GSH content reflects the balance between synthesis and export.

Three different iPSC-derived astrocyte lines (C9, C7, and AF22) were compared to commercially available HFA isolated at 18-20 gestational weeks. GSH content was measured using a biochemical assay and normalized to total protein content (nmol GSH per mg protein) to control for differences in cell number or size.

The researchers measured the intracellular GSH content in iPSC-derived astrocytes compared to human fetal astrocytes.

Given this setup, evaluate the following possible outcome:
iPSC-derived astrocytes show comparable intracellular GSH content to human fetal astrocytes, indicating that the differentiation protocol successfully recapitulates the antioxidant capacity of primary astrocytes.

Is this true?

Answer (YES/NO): NO